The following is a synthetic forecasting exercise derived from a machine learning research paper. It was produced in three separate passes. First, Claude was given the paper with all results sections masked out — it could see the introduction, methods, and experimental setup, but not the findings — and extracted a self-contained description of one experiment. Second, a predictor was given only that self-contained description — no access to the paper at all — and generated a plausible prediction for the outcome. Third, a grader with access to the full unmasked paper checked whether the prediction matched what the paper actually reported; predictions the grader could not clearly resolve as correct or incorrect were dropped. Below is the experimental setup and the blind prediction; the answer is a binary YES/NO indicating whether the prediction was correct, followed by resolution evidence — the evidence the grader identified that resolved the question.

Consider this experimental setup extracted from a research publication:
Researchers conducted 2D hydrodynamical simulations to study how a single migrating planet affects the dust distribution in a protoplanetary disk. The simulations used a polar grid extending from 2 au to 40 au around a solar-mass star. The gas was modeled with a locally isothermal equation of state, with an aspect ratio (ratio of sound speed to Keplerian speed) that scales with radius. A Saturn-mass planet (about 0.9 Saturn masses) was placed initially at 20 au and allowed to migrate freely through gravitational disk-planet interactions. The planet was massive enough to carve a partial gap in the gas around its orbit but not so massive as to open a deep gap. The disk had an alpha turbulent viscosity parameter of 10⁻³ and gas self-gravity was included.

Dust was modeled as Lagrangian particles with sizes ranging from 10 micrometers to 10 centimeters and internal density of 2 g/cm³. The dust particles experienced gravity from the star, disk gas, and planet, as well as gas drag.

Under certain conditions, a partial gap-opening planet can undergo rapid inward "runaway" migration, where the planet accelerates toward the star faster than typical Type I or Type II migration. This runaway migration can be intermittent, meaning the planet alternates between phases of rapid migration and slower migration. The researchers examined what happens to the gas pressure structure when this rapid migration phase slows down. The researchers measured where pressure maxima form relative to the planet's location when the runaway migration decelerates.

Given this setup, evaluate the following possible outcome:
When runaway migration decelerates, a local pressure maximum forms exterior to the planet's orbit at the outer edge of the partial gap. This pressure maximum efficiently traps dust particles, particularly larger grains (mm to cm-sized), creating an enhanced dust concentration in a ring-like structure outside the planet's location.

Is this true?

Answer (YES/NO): YES